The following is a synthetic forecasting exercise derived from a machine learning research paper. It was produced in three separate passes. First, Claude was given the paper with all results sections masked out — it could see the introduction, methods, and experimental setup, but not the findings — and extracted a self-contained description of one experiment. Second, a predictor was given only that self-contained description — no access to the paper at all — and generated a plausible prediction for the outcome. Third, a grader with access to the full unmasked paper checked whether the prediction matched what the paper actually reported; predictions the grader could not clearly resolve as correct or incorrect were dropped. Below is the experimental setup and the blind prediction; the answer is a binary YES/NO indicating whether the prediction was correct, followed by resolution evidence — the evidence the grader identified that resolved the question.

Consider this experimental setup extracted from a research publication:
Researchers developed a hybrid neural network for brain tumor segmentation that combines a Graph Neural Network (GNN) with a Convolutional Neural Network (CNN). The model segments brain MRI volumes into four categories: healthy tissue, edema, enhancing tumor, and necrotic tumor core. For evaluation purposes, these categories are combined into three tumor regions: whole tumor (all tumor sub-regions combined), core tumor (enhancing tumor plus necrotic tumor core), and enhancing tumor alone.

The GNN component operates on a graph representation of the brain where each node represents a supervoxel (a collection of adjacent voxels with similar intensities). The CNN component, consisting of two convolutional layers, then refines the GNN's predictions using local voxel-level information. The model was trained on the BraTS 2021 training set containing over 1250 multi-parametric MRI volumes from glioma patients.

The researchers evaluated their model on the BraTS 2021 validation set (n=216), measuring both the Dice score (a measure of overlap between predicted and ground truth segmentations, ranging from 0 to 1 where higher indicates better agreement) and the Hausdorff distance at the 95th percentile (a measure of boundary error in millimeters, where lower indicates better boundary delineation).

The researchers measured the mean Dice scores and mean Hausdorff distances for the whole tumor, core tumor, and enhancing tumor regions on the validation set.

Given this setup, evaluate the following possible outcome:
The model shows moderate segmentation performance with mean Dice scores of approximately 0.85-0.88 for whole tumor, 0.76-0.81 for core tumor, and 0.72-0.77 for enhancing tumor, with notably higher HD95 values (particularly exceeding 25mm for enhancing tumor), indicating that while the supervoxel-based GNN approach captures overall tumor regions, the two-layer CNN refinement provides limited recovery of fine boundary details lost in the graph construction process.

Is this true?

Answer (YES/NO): NO